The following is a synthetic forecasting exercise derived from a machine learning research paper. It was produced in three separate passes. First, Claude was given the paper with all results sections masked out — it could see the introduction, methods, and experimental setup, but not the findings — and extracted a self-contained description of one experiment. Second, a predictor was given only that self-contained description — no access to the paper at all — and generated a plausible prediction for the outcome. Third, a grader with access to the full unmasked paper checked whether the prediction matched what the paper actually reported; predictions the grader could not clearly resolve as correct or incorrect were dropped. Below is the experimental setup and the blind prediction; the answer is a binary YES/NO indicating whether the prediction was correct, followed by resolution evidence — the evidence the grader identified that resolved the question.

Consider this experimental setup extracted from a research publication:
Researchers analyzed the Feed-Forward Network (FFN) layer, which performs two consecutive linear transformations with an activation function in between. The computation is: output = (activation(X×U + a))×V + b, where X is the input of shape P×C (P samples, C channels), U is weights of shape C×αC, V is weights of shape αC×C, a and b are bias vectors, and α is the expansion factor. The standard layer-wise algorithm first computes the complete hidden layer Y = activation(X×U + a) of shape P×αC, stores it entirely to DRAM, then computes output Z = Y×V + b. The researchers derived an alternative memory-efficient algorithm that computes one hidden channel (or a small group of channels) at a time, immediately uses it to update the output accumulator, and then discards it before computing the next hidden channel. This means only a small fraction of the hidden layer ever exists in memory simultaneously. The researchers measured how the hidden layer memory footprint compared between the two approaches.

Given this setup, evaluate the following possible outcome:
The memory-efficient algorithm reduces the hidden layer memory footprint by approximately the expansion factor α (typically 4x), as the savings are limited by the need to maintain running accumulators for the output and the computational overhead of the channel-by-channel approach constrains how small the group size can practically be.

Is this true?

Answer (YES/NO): NO